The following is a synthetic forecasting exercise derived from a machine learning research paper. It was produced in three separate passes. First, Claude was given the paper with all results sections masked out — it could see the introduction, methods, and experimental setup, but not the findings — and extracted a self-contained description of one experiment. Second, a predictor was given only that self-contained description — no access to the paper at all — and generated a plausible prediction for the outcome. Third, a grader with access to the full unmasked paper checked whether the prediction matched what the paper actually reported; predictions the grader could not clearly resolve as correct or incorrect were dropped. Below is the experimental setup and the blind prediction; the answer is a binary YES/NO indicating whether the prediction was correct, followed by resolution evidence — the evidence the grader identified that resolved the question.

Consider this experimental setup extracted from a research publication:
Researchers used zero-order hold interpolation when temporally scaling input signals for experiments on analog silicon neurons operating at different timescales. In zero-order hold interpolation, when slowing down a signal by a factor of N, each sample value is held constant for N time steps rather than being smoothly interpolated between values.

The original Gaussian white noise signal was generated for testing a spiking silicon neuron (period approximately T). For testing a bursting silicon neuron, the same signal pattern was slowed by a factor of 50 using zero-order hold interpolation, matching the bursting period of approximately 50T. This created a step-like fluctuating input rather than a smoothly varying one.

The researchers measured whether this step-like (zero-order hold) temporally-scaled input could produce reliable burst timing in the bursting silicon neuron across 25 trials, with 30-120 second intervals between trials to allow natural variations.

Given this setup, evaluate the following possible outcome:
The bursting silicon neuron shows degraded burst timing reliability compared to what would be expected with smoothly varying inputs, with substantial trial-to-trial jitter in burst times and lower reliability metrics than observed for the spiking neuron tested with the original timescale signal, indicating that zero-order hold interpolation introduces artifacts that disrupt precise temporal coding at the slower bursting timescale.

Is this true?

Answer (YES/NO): NO